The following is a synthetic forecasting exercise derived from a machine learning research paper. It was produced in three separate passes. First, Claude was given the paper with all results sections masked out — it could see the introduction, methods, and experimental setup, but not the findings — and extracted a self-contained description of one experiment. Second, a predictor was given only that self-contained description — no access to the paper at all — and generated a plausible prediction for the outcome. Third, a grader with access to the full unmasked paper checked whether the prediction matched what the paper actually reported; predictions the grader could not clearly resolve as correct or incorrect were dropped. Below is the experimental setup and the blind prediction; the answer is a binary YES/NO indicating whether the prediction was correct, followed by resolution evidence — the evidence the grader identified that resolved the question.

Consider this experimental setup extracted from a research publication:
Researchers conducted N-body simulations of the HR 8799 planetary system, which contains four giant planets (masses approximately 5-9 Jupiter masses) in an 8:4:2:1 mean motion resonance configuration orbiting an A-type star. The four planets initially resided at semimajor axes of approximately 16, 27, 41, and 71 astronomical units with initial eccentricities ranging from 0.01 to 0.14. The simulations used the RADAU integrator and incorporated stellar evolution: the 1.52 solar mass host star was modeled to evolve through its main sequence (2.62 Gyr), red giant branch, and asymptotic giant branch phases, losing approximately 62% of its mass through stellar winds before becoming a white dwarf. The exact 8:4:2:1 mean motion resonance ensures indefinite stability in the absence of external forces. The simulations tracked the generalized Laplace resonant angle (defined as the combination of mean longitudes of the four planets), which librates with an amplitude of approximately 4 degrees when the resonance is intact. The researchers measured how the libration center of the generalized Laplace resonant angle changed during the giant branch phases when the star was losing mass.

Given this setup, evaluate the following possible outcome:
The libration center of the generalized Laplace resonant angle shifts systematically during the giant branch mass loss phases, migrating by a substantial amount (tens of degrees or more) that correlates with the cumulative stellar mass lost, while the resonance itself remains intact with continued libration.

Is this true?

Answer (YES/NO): NO